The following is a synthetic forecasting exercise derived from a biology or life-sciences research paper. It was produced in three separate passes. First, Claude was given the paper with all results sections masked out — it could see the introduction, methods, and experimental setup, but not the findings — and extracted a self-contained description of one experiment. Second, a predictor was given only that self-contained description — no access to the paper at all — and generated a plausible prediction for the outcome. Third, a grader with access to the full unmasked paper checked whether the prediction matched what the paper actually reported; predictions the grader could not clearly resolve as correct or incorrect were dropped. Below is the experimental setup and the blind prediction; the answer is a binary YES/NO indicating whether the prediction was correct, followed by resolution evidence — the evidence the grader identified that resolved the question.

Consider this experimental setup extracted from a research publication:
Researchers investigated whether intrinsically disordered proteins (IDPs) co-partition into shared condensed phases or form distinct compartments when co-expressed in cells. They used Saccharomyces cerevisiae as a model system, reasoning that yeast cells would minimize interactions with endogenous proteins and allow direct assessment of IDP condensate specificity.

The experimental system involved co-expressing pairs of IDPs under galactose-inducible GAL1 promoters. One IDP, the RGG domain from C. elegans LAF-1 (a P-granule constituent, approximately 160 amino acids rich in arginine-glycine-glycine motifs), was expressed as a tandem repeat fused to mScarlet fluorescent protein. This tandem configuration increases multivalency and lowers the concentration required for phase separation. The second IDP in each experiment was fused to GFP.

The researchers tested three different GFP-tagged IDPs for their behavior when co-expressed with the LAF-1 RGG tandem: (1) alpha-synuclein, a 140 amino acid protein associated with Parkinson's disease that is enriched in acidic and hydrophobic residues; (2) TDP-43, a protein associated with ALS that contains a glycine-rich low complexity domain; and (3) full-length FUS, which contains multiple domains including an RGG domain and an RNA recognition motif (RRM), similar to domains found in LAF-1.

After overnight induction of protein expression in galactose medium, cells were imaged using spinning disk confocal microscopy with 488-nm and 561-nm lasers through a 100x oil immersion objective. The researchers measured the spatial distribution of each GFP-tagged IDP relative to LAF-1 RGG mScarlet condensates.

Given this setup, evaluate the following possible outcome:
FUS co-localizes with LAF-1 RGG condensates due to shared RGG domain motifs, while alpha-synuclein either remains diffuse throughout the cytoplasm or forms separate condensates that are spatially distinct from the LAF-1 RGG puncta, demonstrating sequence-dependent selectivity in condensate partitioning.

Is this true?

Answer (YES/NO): YES